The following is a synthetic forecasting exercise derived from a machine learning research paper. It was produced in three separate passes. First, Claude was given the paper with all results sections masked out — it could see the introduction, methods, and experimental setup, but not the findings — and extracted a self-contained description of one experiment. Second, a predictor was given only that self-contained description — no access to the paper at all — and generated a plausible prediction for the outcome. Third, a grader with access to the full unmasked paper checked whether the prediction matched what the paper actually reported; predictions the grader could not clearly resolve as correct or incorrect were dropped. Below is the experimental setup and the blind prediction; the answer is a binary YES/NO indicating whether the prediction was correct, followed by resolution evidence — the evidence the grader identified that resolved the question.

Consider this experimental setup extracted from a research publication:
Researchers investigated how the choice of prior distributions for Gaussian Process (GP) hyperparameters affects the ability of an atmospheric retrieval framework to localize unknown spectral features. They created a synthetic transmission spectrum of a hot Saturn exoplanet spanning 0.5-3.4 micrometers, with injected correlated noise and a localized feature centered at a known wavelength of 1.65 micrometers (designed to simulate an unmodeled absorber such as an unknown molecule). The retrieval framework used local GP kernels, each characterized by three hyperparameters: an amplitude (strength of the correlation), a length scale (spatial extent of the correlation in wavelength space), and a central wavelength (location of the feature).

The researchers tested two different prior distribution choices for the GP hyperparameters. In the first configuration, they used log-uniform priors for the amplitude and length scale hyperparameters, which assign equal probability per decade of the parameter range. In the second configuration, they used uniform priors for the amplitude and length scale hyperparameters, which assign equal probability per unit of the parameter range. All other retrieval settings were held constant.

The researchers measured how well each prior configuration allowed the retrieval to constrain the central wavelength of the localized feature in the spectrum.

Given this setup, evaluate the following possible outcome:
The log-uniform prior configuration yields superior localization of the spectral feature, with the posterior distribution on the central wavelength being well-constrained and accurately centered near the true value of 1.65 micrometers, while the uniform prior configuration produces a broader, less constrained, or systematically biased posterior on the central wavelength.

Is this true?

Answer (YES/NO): NO